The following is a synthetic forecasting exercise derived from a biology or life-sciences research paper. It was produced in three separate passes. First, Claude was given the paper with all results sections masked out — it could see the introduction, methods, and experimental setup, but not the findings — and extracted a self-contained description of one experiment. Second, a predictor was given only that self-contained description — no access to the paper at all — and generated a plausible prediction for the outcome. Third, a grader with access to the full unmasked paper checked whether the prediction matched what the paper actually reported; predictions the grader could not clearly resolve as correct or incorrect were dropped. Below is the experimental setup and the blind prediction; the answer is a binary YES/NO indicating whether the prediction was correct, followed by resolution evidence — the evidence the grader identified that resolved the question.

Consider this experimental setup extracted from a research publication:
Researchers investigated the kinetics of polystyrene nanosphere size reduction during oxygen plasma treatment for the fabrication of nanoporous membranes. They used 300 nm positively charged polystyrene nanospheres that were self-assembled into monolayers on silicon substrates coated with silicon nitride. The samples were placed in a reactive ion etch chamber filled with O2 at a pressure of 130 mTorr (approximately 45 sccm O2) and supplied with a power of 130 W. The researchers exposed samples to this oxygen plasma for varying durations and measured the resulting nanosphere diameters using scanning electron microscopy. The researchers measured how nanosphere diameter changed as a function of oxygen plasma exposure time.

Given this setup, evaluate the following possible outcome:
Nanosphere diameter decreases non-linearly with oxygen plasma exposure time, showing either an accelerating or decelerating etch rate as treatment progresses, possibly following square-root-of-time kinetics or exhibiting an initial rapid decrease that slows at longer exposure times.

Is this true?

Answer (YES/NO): NO